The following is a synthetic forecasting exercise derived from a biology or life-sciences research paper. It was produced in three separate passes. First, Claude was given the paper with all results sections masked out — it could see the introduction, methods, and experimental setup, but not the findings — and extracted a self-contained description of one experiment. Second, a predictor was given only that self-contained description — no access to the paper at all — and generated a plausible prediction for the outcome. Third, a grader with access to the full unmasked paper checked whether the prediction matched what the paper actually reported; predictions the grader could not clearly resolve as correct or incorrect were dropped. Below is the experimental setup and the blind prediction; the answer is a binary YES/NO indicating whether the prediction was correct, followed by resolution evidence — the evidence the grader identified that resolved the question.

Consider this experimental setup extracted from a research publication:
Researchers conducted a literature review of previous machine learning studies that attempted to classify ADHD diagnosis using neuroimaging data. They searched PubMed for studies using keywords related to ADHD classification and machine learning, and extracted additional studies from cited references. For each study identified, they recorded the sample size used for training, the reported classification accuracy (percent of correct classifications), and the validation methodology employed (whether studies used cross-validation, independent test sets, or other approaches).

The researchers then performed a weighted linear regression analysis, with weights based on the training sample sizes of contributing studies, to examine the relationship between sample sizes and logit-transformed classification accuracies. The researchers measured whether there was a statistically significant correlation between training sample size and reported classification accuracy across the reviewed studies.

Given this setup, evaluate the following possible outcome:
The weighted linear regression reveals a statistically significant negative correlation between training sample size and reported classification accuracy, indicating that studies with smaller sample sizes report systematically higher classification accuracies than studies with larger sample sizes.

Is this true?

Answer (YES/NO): NO